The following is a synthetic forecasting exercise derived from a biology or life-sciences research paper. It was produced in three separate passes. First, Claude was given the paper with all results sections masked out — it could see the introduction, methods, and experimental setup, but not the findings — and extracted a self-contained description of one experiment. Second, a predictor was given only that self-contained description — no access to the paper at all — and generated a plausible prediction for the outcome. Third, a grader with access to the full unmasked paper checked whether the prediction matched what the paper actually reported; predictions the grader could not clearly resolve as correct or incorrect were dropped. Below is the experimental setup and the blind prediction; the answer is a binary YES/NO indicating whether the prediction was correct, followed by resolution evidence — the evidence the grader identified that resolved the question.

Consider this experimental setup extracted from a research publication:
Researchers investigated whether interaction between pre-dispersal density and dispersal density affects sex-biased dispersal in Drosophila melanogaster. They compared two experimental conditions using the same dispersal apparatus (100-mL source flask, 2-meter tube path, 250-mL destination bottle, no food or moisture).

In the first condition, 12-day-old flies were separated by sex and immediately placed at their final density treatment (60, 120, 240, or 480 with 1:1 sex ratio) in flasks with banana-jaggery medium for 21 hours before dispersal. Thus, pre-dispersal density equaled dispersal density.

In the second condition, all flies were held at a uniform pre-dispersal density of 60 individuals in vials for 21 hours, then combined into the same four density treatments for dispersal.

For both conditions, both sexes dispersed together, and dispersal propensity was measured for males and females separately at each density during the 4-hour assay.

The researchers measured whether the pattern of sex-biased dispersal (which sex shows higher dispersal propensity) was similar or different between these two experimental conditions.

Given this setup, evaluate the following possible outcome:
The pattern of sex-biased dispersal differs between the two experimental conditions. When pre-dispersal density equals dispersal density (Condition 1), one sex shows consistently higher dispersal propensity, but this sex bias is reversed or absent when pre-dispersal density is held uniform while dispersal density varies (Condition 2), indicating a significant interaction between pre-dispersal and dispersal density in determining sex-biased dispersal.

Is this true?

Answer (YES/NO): YES